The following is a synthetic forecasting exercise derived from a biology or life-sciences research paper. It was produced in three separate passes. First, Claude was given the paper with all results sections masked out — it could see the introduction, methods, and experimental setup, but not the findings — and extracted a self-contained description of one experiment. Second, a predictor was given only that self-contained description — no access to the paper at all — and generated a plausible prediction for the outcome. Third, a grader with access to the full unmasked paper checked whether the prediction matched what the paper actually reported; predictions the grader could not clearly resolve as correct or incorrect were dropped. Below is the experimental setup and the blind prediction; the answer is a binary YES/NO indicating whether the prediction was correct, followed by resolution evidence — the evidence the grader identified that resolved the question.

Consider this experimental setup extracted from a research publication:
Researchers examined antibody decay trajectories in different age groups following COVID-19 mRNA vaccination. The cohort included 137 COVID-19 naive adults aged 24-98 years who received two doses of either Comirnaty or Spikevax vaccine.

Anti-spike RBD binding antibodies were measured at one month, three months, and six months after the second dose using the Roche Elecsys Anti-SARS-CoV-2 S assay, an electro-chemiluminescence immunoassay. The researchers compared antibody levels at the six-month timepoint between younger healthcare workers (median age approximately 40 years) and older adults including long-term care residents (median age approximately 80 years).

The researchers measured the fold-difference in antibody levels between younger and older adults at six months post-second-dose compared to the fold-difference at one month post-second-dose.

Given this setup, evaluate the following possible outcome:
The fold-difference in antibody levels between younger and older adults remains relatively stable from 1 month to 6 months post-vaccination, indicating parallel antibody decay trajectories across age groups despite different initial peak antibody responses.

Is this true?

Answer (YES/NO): NO